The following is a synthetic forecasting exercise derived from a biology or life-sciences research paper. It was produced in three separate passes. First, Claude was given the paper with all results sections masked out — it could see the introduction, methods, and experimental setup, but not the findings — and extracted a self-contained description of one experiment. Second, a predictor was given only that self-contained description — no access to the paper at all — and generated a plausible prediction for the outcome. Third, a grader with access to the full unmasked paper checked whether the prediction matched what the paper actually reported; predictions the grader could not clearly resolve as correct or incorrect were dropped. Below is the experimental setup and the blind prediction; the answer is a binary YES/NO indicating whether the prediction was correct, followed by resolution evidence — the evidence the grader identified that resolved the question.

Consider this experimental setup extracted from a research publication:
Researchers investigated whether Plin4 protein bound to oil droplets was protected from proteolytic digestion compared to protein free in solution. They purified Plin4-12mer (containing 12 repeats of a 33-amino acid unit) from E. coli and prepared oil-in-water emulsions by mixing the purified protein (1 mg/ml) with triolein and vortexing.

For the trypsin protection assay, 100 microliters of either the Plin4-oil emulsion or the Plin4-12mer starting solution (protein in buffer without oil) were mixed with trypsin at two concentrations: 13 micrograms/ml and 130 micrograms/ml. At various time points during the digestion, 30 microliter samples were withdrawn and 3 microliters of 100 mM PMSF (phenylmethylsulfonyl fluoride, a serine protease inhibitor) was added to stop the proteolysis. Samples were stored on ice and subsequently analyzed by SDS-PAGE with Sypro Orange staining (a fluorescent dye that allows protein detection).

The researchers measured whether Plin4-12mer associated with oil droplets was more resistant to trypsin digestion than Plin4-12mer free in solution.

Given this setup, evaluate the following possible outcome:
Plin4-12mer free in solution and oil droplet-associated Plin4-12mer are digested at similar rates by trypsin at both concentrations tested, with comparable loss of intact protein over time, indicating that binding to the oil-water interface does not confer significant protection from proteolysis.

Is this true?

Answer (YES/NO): NO